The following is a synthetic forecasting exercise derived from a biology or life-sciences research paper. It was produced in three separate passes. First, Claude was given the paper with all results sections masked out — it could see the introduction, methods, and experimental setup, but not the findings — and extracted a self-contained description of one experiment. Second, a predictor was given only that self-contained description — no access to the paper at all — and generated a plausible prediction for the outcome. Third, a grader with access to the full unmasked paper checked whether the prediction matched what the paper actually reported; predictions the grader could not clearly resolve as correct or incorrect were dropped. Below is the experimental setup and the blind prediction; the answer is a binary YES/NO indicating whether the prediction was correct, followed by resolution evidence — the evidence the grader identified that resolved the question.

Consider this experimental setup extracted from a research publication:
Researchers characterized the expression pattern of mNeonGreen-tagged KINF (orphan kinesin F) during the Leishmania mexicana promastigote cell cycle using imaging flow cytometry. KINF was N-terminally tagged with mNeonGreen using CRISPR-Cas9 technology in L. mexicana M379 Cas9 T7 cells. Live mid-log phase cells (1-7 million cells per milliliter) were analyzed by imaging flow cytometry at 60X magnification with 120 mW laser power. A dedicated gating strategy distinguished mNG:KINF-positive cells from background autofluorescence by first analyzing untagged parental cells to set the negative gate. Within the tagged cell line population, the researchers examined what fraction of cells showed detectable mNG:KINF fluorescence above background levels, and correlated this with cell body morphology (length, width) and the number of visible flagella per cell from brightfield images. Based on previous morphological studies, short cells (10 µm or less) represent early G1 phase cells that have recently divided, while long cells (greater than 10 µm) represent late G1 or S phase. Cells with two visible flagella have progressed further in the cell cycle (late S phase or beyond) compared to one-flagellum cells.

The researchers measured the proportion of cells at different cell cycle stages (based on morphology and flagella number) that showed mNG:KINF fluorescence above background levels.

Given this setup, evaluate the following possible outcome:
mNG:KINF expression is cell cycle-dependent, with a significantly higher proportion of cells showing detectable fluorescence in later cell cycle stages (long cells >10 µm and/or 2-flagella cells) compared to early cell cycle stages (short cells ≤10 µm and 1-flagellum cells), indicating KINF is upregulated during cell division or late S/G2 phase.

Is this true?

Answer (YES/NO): YES